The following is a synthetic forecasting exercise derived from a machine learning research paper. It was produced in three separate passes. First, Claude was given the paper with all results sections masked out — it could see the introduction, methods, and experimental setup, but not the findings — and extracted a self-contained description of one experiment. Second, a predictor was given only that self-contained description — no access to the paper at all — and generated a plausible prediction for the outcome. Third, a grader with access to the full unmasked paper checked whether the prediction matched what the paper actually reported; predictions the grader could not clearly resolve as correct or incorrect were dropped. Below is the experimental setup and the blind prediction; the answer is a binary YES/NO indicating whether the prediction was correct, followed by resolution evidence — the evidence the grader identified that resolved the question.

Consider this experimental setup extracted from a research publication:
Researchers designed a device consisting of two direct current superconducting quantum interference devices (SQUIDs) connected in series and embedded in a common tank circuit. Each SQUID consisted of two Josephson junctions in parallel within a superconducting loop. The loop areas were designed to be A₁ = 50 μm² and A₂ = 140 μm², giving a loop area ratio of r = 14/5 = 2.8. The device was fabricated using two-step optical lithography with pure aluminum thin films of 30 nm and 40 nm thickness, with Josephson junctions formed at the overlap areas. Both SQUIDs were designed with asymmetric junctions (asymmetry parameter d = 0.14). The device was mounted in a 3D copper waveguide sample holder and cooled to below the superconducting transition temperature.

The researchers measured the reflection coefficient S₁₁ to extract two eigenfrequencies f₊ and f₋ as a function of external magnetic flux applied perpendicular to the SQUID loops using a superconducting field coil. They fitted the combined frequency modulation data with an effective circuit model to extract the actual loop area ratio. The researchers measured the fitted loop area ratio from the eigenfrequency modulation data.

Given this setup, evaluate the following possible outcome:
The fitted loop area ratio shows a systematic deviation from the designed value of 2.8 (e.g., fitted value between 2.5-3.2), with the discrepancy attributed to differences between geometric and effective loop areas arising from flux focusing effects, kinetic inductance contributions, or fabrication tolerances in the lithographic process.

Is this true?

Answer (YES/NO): NO